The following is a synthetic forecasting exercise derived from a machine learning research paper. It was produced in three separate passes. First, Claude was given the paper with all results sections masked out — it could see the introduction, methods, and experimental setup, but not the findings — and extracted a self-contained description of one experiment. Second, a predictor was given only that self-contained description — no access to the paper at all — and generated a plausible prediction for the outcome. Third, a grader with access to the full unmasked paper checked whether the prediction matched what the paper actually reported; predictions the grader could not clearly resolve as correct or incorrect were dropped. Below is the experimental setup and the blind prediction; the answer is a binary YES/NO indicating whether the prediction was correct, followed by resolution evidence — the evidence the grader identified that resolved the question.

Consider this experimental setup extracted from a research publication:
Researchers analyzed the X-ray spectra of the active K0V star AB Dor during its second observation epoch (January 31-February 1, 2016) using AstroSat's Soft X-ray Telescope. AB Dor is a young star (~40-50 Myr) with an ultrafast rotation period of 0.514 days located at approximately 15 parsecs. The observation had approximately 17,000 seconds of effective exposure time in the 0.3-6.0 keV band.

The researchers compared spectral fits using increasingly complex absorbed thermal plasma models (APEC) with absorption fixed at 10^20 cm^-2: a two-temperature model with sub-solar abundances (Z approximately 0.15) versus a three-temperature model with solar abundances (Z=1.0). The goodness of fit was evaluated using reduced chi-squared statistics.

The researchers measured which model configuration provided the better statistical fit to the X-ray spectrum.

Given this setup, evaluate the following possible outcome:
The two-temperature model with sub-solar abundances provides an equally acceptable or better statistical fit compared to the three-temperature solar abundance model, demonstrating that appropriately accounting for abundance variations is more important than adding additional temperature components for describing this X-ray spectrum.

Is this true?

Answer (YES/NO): NO